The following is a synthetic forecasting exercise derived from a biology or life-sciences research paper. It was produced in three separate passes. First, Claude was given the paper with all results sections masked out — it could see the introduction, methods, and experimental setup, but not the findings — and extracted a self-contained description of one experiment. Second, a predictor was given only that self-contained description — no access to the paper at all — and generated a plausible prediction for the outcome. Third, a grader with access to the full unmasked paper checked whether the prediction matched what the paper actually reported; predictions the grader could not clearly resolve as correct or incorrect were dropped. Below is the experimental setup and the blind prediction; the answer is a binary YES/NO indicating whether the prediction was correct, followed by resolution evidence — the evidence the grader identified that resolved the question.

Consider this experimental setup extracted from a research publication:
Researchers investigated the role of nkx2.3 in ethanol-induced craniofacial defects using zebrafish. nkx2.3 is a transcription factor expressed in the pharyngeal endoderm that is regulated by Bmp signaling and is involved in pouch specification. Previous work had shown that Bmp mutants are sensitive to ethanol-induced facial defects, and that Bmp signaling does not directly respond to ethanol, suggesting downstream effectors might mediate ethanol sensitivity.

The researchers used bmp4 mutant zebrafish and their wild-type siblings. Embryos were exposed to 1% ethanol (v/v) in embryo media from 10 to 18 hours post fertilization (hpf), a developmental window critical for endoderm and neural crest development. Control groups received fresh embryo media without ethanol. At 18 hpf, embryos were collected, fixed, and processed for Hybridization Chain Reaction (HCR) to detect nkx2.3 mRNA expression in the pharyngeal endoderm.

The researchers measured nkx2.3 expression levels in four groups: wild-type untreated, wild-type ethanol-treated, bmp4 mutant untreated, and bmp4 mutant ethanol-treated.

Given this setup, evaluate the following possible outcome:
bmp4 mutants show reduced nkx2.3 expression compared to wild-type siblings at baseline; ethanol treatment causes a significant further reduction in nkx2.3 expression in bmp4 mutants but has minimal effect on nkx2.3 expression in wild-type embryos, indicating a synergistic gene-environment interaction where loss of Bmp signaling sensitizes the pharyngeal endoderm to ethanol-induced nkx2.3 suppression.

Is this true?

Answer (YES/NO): NO